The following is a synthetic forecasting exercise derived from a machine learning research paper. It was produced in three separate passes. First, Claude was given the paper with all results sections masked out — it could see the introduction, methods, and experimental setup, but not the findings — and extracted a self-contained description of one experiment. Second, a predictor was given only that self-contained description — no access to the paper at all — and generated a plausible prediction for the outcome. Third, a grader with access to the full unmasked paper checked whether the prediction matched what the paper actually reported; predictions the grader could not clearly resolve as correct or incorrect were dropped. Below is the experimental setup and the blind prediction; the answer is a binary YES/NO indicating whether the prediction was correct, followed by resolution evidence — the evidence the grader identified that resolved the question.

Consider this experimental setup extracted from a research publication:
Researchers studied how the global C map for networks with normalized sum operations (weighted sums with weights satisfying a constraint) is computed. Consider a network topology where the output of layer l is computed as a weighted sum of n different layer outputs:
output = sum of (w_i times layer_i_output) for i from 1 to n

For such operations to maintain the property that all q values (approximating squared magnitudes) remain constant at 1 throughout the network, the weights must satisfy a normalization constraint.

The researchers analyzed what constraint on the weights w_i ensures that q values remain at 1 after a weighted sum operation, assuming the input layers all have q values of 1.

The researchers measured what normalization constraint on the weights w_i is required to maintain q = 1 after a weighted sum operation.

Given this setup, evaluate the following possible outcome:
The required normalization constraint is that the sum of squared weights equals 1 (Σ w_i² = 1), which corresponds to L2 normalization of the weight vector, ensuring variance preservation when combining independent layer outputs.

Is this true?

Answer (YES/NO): YES